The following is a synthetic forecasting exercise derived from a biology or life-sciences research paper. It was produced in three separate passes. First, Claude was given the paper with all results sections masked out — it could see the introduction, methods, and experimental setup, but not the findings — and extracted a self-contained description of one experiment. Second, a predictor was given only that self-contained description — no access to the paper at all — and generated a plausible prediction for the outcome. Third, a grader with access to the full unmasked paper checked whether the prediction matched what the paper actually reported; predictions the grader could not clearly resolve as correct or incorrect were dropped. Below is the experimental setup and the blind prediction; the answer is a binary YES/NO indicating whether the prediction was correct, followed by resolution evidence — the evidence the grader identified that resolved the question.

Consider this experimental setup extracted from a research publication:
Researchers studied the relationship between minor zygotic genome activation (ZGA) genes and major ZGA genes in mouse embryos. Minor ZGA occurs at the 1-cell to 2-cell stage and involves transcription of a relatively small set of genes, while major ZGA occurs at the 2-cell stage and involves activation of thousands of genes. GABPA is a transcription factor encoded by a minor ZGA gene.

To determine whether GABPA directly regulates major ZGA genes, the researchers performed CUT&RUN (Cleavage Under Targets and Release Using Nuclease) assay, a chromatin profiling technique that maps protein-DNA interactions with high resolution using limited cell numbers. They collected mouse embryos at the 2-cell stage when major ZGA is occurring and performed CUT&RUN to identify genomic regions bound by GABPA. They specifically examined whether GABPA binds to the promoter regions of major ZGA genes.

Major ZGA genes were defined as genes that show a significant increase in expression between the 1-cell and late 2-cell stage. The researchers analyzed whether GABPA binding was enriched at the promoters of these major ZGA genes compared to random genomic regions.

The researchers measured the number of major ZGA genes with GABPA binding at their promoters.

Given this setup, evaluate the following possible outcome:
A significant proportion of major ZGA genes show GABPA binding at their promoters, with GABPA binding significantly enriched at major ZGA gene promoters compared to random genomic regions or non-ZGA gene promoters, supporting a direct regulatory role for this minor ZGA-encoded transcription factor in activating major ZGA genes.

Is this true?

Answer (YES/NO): YES